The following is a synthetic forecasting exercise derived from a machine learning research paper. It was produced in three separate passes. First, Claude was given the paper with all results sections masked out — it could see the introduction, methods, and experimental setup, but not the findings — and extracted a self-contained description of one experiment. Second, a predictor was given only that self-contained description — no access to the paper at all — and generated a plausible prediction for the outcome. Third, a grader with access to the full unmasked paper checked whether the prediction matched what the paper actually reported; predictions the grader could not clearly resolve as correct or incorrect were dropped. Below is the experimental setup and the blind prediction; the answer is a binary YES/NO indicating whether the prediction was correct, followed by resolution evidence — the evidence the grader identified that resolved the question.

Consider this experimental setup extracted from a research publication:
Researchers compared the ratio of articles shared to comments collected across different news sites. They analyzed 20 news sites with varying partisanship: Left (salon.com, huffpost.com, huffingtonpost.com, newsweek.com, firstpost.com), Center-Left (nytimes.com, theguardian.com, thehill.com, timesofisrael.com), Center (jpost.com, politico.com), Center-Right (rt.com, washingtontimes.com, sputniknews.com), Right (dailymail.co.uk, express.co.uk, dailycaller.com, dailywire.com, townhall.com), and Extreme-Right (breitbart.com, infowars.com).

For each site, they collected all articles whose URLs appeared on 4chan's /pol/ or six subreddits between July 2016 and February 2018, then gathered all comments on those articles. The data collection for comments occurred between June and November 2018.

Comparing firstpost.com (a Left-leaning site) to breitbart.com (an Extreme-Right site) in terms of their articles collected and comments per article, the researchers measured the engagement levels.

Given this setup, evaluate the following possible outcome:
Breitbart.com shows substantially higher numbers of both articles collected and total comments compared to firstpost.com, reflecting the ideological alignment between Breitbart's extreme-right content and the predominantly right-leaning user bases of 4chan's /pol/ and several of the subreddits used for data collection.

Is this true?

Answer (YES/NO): YES